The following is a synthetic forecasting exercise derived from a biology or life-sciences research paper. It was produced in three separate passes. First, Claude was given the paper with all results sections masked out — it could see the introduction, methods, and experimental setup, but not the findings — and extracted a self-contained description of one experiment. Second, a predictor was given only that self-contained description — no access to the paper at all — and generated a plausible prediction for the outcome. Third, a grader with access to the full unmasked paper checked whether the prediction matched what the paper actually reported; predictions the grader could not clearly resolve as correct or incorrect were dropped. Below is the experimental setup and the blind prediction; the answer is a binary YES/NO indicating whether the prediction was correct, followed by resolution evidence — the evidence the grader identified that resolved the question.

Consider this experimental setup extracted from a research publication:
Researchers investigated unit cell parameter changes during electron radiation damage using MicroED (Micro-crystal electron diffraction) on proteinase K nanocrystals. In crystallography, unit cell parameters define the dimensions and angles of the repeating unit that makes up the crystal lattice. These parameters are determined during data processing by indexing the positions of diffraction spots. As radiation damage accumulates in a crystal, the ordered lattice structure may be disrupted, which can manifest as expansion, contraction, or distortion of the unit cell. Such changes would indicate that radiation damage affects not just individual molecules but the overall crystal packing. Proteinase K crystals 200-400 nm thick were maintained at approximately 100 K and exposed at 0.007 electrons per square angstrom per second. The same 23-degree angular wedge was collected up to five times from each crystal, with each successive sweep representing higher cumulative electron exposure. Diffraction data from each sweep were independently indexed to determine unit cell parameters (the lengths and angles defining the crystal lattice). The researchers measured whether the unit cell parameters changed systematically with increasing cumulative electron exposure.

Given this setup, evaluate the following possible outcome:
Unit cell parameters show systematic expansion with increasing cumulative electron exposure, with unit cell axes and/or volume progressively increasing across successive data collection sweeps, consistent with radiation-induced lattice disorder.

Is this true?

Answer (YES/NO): YES